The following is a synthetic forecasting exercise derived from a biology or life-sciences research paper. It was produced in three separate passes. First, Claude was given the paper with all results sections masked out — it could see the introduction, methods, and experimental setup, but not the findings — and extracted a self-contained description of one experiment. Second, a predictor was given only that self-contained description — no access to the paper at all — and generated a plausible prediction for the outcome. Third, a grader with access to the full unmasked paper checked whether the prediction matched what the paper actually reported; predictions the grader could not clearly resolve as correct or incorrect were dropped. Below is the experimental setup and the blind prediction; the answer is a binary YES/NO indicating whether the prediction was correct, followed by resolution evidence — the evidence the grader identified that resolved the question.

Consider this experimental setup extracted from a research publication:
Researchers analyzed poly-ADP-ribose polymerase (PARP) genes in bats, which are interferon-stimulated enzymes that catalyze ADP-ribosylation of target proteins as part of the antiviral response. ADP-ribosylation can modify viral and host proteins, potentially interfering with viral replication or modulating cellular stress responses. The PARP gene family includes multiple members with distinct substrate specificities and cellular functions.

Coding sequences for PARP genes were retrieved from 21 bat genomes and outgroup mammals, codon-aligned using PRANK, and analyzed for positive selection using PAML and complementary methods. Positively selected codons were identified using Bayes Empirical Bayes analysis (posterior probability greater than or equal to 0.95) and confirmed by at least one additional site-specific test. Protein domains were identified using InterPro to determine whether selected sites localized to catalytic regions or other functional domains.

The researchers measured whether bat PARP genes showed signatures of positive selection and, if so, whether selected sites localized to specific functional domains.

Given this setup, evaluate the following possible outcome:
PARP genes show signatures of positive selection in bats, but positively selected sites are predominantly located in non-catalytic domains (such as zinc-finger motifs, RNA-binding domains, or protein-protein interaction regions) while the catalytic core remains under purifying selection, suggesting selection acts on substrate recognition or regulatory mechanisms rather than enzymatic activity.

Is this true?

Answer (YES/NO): NO